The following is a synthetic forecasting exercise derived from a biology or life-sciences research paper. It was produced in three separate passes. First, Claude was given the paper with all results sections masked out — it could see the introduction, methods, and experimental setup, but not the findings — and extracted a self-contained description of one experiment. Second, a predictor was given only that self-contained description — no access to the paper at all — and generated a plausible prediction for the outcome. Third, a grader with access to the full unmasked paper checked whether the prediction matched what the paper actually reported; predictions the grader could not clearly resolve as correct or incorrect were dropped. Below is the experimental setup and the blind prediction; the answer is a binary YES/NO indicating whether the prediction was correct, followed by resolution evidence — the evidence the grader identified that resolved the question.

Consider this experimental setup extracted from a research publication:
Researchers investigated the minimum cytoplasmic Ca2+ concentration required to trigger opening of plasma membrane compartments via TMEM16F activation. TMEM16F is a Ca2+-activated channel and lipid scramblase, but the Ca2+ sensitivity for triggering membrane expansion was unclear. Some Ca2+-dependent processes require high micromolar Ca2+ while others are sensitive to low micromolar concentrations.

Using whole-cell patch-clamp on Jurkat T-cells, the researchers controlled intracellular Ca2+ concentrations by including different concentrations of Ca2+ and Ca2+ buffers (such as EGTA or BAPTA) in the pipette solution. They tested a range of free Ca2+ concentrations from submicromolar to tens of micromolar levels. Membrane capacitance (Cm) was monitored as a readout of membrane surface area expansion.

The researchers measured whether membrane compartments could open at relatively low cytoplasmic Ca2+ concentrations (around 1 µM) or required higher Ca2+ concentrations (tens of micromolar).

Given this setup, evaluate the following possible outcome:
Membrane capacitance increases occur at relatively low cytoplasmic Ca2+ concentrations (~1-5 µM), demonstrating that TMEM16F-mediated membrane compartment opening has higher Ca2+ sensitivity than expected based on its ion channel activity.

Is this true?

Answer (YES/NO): YES